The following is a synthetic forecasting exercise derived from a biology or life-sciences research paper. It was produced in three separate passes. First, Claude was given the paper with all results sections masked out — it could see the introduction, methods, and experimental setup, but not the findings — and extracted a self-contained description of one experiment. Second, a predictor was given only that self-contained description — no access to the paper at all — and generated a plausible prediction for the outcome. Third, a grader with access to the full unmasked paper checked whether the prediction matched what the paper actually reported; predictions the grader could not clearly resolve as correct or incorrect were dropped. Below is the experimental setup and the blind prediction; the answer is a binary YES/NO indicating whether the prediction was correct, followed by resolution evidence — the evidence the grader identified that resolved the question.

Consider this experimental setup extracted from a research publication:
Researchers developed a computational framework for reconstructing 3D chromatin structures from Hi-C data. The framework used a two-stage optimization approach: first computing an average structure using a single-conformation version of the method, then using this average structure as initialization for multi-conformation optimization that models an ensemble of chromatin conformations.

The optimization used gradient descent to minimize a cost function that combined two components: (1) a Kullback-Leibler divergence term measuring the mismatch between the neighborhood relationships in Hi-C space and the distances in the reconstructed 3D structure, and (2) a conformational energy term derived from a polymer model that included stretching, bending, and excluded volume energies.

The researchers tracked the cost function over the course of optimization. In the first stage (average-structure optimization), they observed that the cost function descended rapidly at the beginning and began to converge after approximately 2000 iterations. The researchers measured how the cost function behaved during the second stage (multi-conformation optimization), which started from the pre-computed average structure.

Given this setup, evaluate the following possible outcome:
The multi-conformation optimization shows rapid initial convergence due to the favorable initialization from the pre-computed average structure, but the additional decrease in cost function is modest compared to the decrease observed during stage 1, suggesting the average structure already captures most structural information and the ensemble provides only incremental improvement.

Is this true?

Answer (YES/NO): YES